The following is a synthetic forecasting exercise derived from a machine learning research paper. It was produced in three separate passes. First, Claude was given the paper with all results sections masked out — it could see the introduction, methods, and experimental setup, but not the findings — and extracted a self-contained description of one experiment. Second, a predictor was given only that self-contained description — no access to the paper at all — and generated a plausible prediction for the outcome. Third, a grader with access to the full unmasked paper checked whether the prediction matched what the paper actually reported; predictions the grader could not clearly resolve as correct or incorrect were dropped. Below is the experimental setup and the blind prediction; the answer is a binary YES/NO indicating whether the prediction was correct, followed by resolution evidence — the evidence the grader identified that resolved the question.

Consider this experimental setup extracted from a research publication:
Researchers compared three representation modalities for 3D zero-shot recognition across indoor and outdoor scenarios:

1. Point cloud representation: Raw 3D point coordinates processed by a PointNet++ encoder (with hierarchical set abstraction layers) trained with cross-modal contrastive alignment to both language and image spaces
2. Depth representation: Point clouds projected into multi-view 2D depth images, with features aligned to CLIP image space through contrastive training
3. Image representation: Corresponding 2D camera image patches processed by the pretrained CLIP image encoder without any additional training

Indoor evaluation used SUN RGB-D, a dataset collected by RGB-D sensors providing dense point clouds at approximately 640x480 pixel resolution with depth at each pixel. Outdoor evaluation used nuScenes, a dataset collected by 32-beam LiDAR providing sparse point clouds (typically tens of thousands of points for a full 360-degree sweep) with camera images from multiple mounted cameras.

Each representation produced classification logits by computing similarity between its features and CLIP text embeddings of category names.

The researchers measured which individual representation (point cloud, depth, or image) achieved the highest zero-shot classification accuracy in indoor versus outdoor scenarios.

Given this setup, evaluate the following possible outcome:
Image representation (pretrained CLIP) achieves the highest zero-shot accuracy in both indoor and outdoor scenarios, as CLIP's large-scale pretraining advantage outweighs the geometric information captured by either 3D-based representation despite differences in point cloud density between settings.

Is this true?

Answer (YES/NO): YES